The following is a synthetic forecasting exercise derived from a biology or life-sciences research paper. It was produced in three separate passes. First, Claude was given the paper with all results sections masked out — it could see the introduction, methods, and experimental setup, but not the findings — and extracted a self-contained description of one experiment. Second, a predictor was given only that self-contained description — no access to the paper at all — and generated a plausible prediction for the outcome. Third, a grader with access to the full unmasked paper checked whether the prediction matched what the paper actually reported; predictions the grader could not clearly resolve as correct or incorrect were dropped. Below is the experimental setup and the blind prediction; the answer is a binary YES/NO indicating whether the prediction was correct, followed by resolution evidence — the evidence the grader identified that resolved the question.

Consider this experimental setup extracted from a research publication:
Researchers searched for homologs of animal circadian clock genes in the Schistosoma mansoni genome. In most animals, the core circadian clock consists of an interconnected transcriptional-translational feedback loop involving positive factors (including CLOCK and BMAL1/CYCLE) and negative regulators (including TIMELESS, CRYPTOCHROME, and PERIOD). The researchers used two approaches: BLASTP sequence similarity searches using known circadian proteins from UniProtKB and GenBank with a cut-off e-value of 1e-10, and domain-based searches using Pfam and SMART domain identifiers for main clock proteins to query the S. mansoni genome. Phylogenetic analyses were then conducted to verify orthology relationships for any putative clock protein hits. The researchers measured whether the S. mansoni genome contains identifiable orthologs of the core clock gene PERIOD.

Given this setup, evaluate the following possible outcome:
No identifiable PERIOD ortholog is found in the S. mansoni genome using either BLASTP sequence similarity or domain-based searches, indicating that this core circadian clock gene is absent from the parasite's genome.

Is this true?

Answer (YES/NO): YES